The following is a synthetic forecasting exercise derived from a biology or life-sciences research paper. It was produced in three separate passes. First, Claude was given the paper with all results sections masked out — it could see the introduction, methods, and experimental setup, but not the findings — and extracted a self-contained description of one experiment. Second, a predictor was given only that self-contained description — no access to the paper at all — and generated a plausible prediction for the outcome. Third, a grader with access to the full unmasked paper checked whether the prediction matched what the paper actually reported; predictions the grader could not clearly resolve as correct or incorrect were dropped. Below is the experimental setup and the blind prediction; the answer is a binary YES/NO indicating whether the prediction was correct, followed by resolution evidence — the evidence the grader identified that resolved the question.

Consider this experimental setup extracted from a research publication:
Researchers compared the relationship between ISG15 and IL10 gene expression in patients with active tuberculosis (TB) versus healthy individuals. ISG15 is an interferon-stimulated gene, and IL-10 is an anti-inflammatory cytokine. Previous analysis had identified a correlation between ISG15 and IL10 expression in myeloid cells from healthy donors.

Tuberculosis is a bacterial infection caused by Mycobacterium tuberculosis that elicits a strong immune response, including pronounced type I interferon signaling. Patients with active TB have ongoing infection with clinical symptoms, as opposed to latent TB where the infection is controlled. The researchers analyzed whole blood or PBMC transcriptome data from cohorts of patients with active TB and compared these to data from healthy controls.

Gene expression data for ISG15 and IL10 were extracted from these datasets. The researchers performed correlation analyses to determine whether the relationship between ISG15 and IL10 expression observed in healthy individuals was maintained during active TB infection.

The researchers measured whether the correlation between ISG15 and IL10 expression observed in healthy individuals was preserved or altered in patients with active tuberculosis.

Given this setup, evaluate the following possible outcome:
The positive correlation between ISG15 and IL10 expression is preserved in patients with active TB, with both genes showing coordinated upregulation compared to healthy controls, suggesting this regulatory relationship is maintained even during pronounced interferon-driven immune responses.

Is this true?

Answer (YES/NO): NO